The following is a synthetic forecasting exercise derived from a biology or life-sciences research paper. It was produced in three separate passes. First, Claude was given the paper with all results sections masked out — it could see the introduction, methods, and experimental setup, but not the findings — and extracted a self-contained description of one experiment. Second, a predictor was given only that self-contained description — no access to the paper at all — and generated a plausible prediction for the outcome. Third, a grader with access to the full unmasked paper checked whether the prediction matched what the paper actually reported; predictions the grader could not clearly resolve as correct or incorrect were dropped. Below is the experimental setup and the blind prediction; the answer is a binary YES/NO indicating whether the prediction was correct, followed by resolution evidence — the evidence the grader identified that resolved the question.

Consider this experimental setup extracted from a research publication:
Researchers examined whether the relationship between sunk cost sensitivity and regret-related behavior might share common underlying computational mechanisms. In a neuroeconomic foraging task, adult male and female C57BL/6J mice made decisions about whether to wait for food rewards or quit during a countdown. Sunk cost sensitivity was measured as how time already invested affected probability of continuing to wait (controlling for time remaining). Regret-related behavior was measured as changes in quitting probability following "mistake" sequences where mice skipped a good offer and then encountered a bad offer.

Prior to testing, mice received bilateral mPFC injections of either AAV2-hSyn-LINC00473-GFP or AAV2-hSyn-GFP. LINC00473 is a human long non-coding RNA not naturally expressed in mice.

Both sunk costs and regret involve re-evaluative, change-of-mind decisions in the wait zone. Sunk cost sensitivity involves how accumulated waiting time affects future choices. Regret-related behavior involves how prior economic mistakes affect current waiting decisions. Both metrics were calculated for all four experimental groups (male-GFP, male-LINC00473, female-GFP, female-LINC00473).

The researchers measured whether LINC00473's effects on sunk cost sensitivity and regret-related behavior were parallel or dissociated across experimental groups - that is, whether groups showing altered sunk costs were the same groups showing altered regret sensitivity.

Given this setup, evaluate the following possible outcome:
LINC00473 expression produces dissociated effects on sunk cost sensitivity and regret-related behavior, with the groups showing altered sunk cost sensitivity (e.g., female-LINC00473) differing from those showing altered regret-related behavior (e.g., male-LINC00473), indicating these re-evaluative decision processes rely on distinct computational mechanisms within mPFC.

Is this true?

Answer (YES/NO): NO